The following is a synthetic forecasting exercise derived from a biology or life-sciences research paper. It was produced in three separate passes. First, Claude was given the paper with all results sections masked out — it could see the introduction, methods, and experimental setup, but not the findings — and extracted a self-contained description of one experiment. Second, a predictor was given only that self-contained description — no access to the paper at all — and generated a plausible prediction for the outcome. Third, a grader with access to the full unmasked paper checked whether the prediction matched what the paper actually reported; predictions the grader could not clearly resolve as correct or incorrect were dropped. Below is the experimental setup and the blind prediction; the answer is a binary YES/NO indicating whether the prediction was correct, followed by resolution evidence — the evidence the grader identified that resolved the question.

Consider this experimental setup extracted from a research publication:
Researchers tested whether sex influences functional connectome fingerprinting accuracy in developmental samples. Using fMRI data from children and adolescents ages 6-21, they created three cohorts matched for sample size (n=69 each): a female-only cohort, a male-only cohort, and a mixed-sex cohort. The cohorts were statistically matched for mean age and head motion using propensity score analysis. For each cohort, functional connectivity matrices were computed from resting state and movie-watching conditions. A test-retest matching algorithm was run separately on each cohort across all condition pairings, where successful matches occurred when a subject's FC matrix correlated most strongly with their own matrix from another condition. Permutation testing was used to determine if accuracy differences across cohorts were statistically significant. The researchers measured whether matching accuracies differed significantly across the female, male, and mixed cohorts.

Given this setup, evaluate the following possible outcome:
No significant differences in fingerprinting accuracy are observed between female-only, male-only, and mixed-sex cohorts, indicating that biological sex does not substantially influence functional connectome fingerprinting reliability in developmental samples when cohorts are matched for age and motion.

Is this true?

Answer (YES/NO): YES